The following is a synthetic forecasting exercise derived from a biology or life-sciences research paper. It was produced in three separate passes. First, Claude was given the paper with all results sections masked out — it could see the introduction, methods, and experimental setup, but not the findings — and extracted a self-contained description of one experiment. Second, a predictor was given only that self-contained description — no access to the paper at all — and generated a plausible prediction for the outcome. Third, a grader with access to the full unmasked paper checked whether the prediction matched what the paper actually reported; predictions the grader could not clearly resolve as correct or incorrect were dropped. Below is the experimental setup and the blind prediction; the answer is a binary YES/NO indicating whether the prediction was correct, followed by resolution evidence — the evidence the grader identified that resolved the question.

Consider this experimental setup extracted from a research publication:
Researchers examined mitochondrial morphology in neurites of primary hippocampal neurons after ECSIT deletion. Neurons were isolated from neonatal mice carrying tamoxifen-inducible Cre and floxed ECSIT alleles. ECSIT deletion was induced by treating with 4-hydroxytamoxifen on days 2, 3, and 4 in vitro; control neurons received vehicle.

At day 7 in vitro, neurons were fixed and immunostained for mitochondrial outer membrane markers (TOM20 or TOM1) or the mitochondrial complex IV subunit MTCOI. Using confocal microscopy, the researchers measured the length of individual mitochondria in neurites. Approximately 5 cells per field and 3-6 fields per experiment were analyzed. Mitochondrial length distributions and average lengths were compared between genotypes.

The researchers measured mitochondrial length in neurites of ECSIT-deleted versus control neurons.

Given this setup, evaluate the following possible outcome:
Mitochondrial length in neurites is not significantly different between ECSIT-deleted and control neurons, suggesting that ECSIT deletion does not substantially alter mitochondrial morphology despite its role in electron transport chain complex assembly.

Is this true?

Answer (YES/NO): NO